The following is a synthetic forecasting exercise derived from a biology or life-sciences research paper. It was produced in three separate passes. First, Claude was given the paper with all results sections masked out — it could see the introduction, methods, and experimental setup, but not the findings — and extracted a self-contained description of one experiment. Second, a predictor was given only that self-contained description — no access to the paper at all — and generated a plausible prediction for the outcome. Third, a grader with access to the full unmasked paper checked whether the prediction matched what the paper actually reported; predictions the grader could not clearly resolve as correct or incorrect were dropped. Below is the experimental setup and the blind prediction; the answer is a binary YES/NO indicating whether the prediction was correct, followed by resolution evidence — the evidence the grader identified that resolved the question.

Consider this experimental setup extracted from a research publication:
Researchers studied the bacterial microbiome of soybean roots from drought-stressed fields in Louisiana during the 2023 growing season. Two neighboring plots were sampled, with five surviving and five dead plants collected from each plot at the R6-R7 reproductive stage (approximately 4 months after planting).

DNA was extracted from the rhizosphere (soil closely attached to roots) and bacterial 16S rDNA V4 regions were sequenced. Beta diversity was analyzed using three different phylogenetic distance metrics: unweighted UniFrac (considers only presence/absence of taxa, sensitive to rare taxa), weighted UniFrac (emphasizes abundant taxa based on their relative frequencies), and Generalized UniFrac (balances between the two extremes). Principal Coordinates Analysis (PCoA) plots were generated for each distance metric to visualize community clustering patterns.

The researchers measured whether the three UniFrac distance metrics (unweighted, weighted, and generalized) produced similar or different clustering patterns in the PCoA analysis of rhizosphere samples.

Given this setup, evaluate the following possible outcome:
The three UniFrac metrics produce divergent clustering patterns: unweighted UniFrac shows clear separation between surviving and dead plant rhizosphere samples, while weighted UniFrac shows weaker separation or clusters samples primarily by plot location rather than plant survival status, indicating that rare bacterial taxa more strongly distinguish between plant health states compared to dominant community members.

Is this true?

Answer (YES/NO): NO